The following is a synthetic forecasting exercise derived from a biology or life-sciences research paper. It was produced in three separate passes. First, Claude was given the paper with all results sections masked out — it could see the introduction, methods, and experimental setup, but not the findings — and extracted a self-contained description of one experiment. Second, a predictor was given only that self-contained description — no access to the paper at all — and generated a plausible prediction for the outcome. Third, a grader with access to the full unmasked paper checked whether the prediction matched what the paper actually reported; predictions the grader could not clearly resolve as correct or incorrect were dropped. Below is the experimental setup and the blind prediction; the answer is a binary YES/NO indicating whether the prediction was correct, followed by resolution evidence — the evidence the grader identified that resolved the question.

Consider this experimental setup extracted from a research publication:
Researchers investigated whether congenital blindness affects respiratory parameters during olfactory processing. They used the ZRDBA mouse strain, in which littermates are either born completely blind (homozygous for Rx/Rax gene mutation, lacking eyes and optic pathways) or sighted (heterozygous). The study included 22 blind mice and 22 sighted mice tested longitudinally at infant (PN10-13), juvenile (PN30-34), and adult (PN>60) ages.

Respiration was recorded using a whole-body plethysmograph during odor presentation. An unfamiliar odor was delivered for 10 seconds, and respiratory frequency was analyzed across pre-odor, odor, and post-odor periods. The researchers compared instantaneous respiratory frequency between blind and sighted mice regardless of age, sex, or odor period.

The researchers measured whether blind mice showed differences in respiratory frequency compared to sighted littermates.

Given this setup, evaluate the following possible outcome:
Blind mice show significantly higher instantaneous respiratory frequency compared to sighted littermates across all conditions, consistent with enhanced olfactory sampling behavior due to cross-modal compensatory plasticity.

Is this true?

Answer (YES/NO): YES